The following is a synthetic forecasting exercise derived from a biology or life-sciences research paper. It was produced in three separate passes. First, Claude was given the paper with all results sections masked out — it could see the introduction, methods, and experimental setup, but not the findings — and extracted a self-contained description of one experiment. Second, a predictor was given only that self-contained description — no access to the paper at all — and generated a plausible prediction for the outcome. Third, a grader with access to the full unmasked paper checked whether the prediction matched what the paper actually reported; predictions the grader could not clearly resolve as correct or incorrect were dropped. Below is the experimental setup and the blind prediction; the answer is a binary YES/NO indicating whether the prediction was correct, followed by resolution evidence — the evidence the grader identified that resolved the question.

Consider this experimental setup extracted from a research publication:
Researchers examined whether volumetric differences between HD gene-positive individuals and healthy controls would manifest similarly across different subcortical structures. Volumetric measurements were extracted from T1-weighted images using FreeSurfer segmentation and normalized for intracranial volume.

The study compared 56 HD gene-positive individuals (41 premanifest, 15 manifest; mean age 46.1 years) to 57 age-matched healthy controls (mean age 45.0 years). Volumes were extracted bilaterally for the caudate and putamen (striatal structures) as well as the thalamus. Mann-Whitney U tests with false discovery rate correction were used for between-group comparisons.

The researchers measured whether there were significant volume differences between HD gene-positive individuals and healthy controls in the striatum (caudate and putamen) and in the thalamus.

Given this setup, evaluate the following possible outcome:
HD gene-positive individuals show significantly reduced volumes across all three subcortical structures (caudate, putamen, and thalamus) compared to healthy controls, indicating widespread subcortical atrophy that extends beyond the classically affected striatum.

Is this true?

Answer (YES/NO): NO